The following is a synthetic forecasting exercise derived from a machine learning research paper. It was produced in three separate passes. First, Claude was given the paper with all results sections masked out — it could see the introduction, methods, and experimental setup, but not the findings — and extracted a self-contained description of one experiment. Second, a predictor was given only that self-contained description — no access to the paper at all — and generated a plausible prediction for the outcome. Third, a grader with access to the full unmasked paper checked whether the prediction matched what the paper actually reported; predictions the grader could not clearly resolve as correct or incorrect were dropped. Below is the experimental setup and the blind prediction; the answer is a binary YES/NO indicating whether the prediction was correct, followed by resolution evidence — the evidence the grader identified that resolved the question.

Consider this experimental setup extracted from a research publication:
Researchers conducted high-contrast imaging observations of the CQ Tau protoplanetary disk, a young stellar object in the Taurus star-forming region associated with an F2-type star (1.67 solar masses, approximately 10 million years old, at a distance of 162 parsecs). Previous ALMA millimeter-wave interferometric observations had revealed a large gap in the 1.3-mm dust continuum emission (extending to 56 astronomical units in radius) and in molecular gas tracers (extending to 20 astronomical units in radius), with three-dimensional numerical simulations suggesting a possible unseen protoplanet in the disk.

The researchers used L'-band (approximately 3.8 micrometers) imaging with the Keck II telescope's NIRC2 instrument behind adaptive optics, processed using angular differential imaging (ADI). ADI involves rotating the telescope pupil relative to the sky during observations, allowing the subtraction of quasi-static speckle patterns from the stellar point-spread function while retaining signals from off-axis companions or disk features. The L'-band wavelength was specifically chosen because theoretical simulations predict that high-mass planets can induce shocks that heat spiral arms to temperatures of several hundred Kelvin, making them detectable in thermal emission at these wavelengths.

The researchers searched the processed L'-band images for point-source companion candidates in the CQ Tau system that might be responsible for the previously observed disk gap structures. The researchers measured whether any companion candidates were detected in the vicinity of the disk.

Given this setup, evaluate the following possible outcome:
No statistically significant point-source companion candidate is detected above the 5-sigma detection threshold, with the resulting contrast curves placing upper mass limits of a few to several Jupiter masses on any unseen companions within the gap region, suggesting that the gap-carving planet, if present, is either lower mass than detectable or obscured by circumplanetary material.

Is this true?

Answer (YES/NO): YES